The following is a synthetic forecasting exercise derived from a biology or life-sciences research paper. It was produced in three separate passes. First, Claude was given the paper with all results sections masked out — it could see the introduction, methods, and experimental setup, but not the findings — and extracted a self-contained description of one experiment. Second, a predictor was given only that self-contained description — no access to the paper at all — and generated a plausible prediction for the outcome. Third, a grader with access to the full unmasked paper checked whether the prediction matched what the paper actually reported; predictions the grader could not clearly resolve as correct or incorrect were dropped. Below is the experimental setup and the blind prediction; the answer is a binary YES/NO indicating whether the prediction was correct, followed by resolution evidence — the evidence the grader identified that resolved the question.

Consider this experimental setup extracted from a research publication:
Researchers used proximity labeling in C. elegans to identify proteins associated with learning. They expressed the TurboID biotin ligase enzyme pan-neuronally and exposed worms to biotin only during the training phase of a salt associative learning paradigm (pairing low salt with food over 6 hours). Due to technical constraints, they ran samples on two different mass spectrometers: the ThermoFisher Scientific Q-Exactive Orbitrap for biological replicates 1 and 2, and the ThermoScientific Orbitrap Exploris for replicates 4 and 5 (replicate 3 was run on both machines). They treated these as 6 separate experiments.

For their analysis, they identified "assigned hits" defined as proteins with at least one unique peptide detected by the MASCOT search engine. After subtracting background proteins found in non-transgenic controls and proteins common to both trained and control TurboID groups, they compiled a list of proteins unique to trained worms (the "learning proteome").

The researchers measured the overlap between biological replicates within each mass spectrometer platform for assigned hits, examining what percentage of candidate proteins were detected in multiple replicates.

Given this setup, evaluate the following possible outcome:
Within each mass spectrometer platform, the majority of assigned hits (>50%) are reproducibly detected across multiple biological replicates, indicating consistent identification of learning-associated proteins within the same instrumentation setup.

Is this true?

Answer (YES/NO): NO